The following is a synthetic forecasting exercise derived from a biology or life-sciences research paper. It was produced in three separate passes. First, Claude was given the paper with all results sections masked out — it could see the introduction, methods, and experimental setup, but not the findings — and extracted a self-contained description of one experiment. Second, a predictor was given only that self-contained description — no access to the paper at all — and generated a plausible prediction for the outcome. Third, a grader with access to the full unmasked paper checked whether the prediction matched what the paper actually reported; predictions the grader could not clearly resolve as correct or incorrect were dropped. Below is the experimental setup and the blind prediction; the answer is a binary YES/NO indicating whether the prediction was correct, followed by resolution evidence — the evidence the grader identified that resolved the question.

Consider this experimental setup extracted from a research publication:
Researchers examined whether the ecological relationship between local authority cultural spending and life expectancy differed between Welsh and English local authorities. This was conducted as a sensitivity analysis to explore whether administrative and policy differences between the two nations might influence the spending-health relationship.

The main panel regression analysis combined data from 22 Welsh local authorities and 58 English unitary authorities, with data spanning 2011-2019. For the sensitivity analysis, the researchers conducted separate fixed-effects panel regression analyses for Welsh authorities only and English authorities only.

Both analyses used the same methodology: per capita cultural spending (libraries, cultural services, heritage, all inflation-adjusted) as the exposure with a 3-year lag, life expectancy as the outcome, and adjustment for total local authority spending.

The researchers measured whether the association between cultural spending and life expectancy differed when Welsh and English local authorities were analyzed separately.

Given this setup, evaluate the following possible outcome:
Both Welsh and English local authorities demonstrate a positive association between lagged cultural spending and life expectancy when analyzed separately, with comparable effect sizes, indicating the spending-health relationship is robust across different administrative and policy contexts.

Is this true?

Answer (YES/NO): NO